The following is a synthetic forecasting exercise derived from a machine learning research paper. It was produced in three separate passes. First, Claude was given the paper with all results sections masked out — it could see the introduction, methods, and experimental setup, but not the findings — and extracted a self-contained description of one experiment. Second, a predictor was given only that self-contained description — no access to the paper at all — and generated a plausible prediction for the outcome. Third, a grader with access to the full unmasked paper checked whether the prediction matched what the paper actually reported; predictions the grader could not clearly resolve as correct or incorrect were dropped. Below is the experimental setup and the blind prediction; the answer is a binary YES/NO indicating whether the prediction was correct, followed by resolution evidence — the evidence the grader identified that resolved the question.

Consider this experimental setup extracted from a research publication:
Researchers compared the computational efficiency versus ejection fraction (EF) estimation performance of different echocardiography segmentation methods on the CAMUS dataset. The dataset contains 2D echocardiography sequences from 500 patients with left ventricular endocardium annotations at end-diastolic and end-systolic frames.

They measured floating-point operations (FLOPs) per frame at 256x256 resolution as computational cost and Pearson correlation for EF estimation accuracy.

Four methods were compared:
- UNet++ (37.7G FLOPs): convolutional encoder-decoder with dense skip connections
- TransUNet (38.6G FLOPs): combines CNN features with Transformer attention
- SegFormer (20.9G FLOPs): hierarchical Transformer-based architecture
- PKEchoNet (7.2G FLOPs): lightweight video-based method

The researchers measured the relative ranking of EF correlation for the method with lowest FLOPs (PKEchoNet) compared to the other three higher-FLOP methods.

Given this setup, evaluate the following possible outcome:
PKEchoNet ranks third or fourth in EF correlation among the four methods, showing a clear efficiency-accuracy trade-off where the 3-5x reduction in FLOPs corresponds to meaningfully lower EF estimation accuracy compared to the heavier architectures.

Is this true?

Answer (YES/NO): YES